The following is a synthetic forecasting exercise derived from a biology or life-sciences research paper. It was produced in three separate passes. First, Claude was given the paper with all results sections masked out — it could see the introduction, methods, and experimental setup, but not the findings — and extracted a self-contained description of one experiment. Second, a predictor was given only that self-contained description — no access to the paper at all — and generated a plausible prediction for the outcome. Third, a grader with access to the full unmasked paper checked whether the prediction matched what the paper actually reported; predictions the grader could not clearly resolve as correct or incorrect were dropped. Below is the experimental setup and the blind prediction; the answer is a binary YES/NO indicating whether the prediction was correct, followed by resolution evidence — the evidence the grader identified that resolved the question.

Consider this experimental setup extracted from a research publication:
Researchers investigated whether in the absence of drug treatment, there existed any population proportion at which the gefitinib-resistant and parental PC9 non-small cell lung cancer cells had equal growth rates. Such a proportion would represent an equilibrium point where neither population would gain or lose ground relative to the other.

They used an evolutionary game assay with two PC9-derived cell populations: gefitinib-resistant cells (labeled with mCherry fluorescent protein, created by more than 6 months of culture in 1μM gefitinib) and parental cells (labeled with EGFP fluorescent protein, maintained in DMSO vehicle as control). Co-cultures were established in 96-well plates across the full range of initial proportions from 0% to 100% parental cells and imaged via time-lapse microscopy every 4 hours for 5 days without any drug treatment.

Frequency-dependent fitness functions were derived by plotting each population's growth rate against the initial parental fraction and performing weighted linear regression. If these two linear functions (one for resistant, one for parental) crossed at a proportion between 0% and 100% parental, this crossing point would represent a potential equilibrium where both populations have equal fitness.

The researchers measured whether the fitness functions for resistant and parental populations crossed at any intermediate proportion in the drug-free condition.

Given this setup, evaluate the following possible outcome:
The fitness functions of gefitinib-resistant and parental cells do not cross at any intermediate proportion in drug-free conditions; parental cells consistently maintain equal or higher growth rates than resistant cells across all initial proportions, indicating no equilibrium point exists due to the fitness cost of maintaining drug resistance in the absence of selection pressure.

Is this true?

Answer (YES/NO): YES